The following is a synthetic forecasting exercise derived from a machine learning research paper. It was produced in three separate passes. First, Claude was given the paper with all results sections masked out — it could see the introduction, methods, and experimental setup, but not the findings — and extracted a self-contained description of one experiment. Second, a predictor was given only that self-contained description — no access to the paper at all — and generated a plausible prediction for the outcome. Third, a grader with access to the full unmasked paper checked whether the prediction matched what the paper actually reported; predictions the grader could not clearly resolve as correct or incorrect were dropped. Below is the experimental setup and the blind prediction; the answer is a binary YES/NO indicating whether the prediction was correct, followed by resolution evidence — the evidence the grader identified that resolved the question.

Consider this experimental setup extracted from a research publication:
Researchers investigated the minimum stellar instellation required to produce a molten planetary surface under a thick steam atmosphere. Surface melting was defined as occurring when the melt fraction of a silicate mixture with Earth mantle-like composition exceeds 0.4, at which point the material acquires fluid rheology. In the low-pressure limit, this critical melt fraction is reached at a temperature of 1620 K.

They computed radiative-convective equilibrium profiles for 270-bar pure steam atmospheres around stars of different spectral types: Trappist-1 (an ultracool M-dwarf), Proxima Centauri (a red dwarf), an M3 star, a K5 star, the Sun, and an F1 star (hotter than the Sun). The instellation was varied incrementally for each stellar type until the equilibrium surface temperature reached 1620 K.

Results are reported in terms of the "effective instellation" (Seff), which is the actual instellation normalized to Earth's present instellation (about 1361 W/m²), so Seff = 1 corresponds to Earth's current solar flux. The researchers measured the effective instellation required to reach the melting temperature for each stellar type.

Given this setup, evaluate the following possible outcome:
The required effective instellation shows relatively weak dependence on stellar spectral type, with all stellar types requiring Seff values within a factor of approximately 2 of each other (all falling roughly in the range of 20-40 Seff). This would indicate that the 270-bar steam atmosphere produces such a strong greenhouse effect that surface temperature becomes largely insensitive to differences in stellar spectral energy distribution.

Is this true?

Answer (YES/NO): NO